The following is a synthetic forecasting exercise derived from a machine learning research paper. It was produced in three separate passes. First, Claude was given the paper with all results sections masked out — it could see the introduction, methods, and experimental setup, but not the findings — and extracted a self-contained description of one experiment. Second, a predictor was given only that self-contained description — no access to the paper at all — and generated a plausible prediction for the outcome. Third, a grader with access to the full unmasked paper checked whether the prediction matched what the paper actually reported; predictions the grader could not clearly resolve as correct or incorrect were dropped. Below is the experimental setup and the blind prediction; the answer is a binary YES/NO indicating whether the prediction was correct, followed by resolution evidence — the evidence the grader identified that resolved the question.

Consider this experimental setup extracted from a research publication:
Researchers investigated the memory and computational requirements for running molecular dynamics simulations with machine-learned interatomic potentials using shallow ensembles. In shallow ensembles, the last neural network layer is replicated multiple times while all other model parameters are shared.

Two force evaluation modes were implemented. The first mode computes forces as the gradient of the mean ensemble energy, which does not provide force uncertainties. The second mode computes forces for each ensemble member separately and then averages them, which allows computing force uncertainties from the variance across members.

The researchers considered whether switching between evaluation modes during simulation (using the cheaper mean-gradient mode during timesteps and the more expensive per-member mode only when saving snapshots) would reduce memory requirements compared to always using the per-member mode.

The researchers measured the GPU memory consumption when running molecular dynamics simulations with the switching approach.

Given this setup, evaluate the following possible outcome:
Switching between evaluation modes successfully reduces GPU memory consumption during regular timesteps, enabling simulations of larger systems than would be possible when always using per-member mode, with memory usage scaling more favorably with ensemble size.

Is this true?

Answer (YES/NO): NO